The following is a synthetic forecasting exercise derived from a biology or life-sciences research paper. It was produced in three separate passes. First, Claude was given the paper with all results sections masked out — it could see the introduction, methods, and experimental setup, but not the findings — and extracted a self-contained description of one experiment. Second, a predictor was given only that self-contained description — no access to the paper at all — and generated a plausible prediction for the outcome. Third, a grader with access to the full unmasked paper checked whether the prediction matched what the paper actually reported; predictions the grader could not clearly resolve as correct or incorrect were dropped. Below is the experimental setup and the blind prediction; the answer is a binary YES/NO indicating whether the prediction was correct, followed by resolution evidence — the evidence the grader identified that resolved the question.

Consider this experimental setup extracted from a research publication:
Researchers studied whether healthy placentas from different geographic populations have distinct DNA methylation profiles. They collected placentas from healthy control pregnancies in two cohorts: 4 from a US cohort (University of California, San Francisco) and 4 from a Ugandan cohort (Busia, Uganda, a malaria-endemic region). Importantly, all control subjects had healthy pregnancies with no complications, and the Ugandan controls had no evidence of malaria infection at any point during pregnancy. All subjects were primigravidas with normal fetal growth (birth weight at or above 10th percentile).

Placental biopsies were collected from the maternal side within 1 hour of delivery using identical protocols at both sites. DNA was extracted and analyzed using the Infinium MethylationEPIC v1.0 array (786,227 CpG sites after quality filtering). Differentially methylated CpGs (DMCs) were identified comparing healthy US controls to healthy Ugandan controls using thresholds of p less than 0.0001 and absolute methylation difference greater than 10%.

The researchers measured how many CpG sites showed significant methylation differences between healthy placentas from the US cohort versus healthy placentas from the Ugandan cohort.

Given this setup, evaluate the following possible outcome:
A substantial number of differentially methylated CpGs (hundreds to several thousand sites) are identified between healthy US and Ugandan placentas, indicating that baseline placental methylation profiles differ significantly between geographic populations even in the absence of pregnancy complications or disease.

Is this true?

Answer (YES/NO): NO